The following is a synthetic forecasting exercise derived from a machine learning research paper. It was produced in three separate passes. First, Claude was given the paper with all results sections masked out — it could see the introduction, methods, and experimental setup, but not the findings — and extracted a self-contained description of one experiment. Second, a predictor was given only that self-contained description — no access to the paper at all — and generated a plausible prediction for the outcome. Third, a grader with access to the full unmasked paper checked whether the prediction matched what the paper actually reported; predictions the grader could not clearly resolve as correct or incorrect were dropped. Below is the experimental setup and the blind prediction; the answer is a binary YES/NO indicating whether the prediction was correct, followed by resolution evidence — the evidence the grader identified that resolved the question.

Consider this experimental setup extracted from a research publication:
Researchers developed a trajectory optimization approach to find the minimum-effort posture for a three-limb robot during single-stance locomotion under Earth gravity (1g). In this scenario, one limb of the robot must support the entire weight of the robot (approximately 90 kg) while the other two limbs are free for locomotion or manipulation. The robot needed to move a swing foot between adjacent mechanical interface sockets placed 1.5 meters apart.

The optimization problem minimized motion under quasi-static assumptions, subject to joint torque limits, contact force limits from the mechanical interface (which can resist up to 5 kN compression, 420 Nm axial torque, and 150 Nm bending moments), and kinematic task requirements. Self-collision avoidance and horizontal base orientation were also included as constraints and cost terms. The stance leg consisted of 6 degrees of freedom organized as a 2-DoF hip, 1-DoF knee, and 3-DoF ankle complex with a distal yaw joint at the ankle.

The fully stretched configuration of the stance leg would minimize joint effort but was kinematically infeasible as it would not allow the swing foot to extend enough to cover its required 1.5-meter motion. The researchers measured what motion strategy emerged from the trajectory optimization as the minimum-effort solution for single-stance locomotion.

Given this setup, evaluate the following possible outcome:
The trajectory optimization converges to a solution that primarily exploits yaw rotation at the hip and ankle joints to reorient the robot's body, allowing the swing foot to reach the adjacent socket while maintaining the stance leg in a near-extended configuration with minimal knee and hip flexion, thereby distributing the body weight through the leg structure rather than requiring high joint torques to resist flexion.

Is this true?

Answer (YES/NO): NO